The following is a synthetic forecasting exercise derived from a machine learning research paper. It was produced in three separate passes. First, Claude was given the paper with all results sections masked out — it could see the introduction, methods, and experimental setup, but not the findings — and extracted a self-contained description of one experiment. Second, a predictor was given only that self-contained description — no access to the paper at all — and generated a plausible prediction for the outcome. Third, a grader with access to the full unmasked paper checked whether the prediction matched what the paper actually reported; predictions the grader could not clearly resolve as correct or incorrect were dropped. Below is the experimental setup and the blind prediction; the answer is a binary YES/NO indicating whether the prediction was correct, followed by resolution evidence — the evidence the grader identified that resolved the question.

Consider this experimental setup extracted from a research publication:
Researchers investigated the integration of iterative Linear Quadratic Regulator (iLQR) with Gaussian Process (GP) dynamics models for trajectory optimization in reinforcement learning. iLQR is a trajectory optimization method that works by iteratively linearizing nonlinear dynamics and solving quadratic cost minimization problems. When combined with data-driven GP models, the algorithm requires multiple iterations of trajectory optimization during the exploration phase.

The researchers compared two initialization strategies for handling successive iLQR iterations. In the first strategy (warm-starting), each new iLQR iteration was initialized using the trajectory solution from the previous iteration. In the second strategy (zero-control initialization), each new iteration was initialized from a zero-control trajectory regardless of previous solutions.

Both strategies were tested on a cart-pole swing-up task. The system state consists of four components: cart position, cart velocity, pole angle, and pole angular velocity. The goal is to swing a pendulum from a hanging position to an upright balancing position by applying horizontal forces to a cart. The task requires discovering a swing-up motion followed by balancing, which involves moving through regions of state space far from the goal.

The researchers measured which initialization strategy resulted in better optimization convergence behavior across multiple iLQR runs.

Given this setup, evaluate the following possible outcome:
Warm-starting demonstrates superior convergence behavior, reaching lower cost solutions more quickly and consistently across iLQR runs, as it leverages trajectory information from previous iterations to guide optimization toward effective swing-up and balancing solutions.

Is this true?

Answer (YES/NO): NO